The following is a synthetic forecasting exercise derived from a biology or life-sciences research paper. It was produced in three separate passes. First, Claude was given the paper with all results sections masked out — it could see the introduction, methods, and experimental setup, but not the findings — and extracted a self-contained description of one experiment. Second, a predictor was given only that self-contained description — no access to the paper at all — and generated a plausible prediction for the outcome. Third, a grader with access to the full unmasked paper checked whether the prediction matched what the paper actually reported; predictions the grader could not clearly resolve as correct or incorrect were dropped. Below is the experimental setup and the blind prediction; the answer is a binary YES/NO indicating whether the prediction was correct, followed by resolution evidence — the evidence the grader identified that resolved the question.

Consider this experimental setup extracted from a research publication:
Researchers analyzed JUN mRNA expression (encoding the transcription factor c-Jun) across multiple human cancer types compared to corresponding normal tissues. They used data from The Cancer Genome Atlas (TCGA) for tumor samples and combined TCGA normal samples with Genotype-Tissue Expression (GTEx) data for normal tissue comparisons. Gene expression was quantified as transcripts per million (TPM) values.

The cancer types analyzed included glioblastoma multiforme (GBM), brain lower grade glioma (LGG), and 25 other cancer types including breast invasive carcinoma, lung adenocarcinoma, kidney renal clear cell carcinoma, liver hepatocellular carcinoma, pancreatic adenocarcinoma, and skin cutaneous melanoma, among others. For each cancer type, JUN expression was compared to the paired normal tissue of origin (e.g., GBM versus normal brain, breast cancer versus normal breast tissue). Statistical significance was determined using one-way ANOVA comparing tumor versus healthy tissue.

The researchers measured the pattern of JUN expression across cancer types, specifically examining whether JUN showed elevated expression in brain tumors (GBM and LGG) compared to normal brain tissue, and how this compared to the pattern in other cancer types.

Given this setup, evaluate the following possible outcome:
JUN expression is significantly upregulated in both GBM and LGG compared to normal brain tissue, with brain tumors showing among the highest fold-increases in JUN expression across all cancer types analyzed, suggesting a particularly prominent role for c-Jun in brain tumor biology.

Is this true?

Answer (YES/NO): NO